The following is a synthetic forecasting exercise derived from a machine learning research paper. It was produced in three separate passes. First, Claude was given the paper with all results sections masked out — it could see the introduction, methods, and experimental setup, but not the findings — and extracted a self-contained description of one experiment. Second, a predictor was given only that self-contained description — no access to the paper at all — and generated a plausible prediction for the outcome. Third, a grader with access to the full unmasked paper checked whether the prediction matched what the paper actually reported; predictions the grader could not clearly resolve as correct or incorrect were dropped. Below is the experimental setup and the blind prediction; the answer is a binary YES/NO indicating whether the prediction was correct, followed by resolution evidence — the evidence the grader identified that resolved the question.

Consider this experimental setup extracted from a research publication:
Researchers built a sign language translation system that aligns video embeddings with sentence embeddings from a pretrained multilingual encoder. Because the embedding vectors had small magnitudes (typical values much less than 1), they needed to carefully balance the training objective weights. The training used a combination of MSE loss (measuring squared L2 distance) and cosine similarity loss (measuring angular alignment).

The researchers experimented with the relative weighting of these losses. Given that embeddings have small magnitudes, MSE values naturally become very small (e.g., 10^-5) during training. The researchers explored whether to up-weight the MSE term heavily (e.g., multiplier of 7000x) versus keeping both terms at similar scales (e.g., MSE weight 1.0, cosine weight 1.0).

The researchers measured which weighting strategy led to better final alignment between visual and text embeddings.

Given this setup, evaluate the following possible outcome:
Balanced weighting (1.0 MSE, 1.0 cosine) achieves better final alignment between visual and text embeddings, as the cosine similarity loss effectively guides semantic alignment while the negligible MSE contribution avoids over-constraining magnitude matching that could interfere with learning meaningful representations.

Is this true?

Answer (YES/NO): NO